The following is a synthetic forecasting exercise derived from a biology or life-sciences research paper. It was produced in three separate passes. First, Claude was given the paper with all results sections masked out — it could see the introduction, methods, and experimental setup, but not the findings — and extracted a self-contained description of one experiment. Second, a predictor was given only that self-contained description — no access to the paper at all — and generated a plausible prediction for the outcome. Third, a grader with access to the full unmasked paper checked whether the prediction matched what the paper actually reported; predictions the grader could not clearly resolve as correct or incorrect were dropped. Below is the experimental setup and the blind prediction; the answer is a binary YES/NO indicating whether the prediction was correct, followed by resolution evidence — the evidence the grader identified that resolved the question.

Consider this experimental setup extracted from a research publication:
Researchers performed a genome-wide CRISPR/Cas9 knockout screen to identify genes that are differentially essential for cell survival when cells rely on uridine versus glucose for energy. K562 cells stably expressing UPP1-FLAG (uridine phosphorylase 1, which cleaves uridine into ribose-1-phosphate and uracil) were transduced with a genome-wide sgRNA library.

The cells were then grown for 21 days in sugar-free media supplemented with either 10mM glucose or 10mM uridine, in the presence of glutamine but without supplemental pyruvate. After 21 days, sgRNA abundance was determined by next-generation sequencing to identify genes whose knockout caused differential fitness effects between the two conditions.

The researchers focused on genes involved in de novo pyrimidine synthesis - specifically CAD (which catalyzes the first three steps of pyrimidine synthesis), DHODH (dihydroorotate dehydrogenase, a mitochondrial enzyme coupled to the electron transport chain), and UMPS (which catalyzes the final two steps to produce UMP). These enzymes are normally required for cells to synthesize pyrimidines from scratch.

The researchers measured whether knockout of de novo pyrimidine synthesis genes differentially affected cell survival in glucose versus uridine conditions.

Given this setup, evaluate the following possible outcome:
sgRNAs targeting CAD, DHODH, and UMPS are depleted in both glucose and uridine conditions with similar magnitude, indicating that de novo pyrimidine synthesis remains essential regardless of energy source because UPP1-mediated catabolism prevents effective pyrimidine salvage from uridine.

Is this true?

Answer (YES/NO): NO